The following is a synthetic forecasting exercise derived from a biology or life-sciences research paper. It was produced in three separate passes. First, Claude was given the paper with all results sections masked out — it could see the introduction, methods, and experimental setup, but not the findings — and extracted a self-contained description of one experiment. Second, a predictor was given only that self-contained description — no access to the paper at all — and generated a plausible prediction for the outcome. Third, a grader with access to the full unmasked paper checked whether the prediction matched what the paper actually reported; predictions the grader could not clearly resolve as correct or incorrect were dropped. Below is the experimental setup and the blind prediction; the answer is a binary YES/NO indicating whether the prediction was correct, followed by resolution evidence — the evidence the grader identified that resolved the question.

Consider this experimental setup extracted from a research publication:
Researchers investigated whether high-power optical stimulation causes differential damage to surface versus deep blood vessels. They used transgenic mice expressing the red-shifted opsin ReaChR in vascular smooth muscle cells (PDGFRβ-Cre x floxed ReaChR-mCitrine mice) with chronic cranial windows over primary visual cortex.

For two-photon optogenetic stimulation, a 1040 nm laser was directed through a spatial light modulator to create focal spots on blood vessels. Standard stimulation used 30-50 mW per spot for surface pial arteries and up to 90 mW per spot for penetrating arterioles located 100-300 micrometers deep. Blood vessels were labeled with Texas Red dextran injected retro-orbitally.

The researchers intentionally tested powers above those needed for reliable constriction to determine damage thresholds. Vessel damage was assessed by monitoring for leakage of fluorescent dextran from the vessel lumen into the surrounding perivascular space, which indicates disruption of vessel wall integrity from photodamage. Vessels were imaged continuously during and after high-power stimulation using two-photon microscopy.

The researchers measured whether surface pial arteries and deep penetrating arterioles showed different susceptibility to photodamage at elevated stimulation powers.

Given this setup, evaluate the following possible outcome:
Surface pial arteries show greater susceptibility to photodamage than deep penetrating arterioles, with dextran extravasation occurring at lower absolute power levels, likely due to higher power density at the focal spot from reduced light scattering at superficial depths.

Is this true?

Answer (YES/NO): YES